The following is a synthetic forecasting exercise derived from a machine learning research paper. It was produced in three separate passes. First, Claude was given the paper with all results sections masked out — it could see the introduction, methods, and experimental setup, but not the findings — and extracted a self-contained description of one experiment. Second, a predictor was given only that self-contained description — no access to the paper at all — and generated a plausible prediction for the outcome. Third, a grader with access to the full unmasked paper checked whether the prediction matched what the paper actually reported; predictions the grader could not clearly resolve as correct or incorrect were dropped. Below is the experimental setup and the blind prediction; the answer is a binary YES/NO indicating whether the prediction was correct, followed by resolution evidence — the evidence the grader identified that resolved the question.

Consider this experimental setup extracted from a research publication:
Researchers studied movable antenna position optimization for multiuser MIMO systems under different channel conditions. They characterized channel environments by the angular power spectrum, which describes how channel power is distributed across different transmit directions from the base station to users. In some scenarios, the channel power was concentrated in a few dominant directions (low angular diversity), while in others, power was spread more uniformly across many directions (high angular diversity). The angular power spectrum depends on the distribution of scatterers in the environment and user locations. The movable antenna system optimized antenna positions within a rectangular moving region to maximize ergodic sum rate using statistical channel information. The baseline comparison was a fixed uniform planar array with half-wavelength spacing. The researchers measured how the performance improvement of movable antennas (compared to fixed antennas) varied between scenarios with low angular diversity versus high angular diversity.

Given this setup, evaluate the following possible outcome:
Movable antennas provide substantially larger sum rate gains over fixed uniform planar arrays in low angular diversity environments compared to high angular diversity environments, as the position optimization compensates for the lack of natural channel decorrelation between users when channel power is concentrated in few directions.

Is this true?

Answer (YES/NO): NO